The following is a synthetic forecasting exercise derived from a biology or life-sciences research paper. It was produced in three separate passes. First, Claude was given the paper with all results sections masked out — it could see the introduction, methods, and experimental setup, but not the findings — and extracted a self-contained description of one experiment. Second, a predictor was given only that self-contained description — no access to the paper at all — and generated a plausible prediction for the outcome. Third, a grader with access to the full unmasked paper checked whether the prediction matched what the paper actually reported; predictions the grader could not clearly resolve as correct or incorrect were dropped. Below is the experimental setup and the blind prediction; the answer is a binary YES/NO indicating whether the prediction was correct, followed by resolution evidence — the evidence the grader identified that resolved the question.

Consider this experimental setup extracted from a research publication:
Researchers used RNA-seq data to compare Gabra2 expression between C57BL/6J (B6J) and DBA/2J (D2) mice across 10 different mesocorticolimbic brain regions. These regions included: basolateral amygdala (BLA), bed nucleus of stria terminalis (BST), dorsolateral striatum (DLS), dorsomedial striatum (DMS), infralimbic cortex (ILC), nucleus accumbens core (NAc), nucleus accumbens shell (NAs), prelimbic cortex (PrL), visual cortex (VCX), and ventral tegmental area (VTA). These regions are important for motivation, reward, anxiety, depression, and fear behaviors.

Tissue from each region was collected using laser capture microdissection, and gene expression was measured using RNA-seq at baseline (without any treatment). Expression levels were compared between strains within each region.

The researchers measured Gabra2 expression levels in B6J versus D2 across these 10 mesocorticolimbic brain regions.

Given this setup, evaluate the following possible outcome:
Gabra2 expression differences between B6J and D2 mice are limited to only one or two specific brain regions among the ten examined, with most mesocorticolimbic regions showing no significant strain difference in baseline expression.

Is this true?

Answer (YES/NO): NO